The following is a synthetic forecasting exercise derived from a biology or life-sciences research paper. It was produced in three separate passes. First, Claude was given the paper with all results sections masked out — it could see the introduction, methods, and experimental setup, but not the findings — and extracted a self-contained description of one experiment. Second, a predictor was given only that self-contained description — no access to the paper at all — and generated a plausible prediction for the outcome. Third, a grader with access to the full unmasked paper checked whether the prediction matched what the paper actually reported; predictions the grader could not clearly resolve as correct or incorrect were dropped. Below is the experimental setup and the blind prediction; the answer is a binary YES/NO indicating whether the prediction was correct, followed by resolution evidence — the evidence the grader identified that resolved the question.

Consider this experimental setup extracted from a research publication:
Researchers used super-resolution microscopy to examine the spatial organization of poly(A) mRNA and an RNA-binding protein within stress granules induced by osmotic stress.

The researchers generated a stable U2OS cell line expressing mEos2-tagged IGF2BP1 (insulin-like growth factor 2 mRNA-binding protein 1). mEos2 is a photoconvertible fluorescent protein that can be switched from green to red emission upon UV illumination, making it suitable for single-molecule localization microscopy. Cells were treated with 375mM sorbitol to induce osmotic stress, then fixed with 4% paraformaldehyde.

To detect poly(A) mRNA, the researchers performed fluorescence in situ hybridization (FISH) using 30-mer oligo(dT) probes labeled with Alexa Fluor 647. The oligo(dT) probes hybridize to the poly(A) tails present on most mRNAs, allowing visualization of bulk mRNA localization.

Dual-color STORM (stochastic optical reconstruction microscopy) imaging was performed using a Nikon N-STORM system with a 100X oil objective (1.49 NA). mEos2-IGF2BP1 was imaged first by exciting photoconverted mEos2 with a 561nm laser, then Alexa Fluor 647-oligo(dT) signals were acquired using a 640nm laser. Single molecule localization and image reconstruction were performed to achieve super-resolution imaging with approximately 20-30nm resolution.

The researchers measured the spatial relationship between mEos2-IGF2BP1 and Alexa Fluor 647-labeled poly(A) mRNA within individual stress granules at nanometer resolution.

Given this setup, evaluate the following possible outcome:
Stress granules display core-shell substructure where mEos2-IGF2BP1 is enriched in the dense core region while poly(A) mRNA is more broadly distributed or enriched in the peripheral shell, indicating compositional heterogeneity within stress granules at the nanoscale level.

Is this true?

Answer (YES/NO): NO